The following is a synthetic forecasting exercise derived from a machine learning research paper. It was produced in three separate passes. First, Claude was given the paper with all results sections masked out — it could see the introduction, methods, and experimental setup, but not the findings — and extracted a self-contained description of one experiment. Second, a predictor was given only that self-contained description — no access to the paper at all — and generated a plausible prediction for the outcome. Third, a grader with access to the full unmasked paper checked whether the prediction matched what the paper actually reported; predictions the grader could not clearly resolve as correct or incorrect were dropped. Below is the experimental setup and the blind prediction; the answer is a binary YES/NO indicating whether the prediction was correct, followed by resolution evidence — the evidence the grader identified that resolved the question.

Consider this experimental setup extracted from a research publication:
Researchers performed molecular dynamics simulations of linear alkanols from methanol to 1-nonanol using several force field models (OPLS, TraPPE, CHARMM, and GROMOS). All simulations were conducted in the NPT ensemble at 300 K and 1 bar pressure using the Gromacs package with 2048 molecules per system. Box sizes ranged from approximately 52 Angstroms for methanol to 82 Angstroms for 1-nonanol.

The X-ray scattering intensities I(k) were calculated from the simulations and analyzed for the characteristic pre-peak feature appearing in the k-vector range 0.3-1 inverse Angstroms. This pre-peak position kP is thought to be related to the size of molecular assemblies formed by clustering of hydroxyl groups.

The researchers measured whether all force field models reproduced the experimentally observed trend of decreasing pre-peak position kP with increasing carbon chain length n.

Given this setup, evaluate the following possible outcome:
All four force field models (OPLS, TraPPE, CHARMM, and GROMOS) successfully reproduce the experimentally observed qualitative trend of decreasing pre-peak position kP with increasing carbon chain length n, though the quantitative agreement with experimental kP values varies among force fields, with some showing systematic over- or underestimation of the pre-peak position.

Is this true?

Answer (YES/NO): YES